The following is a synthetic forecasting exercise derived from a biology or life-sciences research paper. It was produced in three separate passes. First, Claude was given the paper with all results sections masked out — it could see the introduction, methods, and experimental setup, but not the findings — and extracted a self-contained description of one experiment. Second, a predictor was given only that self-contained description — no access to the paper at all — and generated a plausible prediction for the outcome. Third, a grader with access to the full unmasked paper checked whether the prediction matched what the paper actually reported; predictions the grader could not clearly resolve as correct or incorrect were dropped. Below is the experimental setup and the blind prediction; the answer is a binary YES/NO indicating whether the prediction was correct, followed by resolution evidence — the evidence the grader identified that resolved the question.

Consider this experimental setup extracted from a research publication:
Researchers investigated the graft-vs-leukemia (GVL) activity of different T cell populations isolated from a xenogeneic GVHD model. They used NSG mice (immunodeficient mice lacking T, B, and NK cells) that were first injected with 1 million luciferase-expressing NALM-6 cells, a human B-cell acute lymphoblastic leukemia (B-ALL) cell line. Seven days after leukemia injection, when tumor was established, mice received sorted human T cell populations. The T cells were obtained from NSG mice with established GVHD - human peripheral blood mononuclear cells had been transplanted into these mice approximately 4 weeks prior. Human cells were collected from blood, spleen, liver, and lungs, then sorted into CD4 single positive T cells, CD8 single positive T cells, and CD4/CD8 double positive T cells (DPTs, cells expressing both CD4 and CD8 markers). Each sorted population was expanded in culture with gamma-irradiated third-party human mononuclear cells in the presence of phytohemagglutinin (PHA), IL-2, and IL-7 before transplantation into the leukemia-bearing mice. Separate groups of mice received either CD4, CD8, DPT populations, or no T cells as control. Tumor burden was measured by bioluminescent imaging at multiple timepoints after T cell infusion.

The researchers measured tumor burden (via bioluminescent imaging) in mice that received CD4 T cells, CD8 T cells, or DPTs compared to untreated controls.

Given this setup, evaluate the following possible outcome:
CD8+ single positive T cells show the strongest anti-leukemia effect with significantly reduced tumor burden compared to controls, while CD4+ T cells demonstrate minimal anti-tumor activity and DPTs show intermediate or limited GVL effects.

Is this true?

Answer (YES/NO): NO